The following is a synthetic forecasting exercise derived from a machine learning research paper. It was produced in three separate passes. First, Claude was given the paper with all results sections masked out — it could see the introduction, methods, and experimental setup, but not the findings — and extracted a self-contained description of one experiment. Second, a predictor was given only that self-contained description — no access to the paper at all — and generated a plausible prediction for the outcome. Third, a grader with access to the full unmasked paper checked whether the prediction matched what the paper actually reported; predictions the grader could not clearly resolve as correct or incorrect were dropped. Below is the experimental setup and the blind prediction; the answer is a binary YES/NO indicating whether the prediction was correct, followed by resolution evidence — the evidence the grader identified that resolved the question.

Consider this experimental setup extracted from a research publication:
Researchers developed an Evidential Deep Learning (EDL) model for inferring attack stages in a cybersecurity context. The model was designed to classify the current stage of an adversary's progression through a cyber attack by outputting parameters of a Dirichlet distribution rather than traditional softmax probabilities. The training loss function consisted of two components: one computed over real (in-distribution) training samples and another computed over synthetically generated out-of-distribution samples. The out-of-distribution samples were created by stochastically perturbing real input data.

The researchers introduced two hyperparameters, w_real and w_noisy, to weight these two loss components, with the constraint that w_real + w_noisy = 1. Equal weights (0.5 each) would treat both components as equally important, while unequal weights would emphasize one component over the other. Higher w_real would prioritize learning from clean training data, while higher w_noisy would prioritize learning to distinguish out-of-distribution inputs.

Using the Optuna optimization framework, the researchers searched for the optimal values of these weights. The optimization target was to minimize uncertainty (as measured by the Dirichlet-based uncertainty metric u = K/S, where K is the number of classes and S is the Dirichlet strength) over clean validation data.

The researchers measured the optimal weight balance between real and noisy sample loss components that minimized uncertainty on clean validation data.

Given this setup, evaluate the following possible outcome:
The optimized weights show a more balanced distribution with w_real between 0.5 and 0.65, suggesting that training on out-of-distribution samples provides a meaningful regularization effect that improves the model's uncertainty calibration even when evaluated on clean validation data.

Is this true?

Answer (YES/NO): YES